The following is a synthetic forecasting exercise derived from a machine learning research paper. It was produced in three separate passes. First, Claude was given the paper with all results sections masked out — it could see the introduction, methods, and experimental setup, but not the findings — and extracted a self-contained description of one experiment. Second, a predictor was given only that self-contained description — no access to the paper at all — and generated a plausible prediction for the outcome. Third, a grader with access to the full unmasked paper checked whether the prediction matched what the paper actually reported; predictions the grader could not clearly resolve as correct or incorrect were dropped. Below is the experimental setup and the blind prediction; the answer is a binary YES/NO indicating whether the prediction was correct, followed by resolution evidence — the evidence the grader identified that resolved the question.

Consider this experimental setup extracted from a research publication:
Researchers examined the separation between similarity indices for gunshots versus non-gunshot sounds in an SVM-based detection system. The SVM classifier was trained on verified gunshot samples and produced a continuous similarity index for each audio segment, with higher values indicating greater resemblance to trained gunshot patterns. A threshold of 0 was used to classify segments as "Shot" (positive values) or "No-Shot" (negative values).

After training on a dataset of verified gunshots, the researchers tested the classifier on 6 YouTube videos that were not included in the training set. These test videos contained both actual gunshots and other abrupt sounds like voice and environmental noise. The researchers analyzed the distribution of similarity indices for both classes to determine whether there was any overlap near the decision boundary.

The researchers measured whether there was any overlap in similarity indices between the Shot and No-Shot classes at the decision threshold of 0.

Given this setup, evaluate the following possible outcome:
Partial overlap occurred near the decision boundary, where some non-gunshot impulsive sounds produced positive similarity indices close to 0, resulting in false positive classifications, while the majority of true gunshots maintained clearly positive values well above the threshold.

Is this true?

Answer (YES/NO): NO